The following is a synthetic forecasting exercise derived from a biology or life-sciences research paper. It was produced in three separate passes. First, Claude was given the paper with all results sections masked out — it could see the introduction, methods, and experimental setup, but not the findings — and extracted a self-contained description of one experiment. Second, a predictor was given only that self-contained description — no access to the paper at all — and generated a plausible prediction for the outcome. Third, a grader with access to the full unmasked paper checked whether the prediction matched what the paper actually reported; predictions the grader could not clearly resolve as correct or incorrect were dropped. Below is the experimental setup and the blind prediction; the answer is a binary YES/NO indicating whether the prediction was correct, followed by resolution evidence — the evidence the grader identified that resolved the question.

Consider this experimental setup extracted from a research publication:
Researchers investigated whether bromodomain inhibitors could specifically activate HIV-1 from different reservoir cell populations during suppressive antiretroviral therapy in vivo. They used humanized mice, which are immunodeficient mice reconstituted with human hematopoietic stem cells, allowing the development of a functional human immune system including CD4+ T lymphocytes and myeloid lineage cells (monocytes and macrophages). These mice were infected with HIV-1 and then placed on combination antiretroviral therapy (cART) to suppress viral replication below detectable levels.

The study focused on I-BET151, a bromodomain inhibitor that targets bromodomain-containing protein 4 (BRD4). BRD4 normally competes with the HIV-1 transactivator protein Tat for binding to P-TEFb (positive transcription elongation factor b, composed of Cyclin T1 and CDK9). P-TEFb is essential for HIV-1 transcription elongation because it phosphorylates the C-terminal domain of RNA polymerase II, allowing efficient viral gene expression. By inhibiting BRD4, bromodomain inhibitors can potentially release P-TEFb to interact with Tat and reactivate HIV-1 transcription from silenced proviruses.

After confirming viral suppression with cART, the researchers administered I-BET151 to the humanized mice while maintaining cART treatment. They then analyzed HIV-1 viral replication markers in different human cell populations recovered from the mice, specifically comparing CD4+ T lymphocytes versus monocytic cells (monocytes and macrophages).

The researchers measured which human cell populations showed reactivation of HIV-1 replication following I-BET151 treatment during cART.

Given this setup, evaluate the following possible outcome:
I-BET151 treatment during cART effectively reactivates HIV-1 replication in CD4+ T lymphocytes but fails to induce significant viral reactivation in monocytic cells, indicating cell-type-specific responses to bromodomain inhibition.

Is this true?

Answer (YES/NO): NO